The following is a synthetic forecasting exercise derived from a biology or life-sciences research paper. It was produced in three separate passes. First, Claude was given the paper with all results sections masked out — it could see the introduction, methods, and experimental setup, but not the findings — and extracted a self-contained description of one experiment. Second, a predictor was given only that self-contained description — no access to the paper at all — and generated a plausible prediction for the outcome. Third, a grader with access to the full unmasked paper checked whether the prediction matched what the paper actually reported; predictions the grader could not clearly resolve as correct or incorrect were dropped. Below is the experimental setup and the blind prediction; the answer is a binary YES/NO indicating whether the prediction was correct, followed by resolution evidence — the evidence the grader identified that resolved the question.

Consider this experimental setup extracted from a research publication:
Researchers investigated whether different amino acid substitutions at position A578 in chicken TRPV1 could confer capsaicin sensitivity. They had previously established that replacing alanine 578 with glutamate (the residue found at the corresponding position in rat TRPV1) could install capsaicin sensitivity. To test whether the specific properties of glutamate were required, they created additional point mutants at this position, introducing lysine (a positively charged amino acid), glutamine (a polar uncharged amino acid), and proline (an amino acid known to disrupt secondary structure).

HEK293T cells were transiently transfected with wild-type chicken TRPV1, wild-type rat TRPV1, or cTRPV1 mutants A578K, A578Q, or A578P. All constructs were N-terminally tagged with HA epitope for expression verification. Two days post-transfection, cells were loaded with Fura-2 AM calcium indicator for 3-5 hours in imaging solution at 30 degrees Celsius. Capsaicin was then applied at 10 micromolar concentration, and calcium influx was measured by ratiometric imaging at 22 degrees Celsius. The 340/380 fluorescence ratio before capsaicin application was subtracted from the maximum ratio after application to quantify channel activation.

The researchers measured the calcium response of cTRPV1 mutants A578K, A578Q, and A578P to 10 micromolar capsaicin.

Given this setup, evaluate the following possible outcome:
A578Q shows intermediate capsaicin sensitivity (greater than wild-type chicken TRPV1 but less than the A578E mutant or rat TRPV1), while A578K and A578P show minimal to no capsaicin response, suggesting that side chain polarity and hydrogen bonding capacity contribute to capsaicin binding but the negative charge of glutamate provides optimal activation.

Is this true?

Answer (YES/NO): NO